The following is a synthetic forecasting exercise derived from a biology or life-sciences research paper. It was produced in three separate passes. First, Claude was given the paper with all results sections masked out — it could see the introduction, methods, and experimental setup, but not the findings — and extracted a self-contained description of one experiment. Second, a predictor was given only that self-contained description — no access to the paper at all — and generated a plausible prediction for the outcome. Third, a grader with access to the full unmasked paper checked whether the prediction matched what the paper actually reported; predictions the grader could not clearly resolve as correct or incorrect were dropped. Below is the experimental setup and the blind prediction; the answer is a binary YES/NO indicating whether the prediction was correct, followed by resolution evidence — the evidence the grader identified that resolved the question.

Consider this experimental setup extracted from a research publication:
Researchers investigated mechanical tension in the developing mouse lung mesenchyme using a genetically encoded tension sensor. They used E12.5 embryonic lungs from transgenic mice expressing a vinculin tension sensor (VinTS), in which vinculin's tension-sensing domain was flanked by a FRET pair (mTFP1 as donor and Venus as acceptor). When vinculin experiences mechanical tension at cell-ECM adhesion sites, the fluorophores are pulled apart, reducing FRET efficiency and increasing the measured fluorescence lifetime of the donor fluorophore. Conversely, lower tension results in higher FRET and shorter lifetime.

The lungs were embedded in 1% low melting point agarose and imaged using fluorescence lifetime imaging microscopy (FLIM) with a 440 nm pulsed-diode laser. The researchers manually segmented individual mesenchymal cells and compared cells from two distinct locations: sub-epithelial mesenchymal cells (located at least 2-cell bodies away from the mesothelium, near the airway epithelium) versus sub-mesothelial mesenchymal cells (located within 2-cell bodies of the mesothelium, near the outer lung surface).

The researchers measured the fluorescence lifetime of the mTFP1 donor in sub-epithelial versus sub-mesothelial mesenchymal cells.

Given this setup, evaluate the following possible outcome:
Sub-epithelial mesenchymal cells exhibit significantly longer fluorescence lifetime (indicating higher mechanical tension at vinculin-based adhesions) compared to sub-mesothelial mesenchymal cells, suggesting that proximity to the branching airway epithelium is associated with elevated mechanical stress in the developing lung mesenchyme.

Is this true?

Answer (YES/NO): YES